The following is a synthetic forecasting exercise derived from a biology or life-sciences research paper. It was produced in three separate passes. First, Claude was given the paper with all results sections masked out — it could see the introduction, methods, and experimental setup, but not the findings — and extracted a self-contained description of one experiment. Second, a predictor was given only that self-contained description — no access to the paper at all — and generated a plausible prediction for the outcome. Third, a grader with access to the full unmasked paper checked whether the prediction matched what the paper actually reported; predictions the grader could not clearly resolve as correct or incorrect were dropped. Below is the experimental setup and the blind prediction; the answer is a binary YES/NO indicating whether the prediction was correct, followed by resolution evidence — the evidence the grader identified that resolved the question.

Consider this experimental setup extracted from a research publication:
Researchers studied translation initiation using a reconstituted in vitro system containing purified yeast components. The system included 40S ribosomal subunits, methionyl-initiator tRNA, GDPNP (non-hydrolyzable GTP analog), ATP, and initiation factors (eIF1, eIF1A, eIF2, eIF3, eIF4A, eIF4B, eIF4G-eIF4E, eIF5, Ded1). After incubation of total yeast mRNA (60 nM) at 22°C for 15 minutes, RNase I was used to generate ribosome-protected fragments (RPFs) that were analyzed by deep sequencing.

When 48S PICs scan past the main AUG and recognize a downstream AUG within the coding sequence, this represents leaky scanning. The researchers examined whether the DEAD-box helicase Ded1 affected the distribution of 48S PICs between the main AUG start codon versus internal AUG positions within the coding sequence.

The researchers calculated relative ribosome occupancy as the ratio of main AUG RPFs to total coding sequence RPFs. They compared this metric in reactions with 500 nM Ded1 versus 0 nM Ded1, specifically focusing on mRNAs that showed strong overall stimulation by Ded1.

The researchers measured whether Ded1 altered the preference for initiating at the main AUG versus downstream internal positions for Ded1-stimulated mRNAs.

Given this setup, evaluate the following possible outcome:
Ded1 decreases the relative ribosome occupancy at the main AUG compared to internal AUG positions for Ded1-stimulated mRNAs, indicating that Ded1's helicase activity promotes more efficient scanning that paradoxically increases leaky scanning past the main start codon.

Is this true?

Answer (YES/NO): YES